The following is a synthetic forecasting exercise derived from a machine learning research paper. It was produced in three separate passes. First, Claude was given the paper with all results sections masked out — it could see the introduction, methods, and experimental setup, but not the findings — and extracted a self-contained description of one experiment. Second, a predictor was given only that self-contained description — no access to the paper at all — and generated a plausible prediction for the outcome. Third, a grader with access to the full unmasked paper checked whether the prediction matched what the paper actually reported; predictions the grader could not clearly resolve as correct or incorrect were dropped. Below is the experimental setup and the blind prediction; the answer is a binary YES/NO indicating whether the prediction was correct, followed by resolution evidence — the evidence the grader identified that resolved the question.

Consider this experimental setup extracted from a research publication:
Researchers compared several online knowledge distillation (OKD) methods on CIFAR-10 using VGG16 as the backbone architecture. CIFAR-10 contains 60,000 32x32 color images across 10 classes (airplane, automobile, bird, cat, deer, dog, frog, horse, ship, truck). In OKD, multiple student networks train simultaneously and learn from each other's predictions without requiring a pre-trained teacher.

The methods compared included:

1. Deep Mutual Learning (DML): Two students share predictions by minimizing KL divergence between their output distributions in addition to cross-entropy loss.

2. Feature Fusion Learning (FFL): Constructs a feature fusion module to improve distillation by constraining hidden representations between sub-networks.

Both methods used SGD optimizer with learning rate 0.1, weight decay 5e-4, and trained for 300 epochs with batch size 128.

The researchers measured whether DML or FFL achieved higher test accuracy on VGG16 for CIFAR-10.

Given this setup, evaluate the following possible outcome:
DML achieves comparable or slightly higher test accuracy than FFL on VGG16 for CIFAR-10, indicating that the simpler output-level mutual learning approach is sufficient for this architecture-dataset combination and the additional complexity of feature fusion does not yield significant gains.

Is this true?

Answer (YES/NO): YES